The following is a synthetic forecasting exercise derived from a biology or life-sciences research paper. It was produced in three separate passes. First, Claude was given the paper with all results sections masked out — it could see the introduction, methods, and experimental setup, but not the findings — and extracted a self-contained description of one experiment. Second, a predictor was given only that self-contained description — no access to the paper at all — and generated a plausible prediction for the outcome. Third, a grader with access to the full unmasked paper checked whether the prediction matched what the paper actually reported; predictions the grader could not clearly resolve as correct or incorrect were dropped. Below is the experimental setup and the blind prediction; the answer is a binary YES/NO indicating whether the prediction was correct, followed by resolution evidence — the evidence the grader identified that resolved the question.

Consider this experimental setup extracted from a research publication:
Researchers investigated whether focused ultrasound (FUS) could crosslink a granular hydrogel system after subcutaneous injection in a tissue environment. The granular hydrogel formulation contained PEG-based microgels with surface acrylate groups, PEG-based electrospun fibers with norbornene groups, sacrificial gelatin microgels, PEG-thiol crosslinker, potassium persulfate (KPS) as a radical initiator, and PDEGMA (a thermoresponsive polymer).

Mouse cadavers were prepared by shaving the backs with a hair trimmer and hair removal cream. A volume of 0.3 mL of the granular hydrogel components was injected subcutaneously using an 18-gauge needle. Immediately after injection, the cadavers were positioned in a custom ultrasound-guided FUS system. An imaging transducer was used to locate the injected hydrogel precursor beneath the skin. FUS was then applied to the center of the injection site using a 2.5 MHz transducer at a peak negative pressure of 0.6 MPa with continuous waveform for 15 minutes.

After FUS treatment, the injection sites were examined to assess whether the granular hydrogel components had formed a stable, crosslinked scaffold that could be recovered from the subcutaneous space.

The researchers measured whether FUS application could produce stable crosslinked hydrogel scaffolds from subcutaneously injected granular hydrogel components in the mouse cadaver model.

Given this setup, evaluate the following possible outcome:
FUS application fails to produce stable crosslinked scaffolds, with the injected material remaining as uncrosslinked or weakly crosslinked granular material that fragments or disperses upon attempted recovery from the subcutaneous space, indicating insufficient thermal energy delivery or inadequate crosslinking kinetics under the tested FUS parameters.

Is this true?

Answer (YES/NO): NO